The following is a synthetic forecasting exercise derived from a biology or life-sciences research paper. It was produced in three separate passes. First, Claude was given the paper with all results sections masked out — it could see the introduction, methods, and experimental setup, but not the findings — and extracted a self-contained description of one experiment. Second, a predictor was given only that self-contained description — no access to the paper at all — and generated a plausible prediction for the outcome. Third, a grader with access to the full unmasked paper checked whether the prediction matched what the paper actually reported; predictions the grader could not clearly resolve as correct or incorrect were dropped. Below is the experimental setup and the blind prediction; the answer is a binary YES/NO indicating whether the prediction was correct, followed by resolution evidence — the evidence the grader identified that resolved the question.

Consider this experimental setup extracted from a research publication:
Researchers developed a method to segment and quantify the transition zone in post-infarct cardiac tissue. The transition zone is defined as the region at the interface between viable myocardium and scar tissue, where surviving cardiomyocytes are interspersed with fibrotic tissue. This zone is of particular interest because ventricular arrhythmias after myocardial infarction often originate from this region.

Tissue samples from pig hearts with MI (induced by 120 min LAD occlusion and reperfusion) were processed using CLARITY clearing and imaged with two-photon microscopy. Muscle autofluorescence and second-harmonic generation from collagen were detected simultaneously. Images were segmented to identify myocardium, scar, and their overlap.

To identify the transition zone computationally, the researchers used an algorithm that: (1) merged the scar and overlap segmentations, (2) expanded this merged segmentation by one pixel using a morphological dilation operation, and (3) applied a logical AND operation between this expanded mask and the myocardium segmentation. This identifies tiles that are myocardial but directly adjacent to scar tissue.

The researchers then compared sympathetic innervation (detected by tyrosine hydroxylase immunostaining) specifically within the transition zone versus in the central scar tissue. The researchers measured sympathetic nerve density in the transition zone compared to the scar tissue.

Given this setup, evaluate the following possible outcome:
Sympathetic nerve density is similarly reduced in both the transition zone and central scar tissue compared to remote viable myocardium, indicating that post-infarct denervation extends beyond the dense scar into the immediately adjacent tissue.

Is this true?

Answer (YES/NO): NO